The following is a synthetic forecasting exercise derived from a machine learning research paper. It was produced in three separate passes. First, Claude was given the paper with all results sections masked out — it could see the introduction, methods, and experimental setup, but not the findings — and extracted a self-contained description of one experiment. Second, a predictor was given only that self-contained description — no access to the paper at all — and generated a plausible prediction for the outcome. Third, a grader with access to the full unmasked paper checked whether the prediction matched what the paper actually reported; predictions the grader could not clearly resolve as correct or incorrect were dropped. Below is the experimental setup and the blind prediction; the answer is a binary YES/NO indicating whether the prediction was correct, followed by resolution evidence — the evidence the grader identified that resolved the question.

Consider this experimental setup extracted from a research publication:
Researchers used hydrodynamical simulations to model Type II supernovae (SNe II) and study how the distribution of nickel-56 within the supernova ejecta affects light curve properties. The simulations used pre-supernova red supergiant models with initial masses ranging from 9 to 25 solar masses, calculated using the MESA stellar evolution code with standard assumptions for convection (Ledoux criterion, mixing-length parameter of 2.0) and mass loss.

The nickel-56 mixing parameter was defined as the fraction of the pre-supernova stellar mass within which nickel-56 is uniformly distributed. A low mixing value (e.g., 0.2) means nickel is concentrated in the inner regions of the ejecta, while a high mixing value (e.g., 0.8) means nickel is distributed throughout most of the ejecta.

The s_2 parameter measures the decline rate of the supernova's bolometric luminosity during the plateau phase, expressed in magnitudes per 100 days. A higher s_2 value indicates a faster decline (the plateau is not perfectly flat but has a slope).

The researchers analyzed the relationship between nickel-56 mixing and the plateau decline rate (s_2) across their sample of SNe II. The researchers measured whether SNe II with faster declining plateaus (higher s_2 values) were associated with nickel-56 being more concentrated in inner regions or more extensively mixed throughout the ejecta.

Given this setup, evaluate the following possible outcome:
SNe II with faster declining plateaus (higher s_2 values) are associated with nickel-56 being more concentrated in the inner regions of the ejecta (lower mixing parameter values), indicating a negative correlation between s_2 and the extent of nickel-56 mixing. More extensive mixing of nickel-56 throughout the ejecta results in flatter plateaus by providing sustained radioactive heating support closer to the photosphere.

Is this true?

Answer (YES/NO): YES